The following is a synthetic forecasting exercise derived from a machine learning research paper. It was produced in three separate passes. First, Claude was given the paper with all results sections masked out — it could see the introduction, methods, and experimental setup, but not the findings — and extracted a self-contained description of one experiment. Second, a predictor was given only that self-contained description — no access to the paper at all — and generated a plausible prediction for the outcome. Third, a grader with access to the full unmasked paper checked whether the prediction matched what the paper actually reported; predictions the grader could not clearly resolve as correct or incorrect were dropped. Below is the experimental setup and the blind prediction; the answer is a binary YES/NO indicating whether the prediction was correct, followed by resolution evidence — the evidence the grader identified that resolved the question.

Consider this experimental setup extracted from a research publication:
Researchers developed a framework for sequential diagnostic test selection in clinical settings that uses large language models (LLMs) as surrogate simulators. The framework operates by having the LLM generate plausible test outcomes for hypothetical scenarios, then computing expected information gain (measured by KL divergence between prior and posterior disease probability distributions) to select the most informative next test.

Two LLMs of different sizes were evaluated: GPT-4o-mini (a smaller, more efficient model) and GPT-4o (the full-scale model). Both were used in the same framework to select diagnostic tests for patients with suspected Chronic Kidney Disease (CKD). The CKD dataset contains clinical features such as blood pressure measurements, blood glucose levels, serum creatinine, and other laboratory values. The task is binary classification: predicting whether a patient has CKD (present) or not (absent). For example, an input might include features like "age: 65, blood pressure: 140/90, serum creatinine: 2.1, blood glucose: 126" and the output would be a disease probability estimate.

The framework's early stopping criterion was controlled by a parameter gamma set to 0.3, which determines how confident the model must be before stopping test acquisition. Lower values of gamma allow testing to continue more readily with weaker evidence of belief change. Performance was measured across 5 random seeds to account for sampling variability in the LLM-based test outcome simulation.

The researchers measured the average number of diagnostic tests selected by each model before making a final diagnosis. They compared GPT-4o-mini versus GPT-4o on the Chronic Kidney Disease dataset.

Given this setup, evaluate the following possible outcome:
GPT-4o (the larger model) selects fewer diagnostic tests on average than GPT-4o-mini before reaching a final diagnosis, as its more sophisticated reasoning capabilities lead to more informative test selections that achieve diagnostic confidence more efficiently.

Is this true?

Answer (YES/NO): YES